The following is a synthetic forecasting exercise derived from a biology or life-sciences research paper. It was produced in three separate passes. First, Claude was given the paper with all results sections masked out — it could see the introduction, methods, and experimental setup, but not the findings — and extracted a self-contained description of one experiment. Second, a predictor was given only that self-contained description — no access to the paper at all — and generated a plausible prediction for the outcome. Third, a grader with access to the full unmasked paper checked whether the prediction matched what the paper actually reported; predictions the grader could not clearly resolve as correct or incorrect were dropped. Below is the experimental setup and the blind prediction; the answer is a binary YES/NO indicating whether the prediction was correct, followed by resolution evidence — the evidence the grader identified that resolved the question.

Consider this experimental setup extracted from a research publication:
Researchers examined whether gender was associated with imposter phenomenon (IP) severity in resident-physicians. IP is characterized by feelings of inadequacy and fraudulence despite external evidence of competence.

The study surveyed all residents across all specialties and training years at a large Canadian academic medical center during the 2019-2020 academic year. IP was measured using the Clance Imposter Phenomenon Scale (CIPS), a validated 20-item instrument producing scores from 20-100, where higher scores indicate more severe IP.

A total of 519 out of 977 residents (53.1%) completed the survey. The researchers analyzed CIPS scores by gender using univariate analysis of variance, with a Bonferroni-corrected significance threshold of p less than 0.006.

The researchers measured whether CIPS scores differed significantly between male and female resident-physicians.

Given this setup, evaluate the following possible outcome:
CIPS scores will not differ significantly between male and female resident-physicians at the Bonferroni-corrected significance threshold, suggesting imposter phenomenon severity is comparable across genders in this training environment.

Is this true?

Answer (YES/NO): NO